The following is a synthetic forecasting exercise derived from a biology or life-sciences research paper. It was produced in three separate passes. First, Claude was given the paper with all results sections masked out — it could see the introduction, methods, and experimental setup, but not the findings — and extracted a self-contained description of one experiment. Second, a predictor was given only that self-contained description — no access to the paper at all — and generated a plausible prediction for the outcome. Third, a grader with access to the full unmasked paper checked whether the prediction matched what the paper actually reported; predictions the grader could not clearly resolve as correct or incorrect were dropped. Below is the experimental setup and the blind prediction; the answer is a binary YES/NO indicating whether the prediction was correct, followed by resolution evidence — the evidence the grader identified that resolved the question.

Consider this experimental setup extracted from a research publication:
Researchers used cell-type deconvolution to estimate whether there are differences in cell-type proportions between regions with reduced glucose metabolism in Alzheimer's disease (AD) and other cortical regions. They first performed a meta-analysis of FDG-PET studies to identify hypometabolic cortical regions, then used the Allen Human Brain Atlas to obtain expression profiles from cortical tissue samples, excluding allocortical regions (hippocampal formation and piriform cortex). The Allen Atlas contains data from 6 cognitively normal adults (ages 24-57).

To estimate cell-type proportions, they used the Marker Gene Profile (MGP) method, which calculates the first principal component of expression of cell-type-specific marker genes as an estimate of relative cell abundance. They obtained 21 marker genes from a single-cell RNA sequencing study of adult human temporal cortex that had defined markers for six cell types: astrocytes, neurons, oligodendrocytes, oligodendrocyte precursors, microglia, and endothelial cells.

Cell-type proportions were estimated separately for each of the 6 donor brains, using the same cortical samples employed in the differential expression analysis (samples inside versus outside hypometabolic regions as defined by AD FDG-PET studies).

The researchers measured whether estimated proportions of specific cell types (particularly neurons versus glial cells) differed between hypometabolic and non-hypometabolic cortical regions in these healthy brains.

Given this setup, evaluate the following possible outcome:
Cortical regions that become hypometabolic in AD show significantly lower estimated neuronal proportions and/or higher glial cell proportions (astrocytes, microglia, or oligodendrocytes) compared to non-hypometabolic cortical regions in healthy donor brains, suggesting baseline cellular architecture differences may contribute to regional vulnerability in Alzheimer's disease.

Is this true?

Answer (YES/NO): NO